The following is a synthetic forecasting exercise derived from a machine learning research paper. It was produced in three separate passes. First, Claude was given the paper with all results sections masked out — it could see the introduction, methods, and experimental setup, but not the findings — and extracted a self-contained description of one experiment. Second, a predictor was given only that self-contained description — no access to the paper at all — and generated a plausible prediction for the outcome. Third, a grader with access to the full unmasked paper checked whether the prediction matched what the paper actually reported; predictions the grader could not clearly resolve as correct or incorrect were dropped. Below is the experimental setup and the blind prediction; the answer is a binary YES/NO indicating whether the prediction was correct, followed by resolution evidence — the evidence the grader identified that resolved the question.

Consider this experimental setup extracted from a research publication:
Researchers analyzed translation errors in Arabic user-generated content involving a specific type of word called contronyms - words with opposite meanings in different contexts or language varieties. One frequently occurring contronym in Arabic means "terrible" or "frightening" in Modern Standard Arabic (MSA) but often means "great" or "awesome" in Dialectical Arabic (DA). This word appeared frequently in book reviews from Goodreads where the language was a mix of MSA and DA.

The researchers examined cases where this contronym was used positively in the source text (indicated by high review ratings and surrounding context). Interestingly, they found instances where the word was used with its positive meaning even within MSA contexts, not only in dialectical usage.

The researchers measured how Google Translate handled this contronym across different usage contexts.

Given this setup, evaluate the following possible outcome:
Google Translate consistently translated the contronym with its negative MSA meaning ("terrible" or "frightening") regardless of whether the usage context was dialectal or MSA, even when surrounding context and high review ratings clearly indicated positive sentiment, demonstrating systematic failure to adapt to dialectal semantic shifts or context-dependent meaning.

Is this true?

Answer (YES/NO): YES